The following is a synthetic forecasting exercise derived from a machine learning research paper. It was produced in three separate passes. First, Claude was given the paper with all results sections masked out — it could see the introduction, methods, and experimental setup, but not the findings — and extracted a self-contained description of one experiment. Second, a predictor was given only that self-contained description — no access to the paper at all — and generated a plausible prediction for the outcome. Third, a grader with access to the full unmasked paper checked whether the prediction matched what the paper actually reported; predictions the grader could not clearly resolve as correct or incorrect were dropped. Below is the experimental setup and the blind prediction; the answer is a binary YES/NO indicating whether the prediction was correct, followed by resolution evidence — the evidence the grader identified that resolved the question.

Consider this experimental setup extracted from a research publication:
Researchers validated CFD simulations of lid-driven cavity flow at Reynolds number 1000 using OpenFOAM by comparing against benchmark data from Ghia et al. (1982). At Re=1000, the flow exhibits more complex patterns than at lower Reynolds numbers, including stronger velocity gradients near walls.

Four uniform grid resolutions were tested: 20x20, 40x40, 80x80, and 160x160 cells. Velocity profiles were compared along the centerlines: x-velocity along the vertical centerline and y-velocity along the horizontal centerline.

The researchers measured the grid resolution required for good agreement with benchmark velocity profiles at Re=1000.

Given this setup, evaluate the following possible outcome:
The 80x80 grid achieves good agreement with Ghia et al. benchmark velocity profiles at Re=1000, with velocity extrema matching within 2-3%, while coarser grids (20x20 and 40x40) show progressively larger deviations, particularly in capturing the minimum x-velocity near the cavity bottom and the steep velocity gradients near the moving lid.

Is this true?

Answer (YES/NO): NO